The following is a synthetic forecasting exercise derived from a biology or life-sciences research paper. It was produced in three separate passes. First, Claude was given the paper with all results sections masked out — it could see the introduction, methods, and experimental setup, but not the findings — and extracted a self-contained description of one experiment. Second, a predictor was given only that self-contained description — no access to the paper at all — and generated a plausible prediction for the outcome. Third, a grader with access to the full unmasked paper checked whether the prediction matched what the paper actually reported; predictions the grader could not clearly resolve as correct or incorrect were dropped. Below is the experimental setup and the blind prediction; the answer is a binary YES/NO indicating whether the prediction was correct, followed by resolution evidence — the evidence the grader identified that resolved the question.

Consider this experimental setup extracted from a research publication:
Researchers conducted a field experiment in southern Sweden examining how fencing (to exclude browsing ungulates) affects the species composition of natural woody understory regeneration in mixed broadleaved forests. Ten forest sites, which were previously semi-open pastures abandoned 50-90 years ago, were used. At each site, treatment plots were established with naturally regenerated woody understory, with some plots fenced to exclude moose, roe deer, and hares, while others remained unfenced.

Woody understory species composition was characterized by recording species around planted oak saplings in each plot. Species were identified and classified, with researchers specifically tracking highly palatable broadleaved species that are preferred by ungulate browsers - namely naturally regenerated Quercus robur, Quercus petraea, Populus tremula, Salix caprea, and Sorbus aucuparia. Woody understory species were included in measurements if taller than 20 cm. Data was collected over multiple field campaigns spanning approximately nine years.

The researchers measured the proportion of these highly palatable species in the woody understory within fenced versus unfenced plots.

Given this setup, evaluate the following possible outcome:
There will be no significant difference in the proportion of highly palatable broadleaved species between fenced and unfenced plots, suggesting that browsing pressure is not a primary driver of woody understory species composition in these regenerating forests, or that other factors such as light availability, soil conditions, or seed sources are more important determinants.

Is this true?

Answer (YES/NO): NO